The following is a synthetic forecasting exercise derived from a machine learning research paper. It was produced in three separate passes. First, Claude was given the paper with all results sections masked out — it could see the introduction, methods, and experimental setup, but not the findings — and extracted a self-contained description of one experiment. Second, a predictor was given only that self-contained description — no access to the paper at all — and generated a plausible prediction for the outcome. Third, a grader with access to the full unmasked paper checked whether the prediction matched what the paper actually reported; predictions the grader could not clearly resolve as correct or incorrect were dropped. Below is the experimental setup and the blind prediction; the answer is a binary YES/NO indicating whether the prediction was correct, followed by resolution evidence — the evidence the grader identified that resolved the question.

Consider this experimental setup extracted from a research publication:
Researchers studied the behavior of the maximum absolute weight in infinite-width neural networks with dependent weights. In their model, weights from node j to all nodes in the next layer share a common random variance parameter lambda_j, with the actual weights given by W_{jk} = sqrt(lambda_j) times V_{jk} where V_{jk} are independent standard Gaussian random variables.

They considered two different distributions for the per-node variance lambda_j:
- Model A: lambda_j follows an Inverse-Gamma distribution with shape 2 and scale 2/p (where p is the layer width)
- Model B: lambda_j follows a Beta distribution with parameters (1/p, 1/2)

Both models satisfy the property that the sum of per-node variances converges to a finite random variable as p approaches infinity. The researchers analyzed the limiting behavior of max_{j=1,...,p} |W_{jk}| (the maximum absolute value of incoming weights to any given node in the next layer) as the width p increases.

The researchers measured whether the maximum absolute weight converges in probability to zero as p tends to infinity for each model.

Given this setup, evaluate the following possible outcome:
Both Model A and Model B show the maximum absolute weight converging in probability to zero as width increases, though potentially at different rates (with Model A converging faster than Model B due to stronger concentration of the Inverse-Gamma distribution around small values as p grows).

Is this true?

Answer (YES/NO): NO